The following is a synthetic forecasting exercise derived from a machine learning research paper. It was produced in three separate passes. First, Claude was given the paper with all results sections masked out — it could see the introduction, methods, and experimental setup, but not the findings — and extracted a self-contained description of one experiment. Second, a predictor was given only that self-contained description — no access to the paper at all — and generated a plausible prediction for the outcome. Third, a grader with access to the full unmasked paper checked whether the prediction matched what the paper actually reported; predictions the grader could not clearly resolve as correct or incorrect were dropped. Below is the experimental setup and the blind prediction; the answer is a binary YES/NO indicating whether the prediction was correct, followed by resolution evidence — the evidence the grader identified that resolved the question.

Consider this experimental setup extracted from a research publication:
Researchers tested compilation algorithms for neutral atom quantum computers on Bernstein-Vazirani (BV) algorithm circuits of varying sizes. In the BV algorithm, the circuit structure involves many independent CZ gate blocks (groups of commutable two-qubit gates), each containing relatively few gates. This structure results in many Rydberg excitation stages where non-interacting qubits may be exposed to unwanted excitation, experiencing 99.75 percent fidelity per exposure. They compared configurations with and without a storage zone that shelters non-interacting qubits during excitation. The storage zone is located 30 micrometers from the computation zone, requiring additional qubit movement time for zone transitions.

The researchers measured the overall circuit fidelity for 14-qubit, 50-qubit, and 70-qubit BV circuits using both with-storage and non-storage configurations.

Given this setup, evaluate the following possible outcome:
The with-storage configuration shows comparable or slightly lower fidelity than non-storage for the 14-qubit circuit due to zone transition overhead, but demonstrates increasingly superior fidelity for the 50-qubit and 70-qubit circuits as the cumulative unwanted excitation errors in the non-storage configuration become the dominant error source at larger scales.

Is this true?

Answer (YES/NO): NO